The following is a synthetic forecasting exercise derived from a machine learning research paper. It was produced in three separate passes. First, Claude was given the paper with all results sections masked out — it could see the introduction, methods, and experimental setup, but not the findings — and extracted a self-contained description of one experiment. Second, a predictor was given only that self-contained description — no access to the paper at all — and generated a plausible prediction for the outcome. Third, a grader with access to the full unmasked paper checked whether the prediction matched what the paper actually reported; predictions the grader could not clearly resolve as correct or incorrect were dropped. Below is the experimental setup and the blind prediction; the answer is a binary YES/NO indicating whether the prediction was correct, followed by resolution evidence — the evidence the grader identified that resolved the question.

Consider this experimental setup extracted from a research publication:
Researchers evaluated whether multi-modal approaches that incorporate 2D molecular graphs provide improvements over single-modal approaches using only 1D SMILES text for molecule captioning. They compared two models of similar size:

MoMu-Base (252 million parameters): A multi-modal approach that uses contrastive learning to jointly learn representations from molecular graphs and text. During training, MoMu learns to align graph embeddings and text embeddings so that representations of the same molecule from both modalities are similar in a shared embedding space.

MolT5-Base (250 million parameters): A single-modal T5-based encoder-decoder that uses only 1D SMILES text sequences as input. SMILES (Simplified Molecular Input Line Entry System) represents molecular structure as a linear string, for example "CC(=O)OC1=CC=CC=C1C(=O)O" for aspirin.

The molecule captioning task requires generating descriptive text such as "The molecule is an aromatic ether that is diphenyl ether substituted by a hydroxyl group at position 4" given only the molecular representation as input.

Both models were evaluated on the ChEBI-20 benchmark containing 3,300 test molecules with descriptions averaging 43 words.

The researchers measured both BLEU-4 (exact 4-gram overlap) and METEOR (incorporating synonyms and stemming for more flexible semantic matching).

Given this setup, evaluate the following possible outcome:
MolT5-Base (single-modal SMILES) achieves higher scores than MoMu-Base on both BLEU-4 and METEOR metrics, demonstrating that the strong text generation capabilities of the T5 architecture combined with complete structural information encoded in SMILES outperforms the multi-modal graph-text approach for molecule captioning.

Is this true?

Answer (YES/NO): NO